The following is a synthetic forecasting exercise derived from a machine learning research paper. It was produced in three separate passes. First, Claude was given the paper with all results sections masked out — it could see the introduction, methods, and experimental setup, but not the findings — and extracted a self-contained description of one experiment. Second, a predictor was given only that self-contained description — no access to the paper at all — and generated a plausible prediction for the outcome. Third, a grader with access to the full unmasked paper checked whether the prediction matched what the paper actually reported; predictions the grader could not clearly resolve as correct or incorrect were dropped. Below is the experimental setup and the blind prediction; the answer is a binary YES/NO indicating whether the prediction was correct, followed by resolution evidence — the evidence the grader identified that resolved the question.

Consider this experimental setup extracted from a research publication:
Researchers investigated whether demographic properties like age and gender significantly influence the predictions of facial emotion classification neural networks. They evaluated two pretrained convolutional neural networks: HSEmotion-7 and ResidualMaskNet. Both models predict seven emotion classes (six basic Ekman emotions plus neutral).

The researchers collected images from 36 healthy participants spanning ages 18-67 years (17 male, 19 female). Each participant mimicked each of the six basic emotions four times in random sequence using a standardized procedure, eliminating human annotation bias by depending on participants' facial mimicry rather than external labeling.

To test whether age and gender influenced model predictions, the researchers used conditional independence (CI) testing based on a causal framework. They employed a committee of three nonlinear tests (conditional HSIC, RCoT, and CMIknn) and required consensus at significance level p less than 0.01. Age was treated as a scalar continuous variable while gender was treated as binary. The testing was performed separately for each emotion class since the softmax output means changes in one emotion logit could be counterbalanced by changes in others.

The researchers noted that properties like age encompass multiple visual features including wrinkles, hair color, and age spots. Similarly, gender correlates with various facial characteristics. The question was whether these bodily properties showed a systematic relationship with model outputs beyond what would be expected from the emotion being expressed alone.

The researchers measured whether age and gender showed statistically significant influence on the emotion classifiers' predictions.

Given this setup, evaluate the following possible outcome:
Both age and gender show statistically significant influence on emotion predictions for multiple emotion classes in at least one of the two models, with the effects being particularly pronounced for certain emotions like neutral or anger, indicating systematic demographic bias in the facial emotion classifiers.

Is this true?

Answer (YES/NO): NO